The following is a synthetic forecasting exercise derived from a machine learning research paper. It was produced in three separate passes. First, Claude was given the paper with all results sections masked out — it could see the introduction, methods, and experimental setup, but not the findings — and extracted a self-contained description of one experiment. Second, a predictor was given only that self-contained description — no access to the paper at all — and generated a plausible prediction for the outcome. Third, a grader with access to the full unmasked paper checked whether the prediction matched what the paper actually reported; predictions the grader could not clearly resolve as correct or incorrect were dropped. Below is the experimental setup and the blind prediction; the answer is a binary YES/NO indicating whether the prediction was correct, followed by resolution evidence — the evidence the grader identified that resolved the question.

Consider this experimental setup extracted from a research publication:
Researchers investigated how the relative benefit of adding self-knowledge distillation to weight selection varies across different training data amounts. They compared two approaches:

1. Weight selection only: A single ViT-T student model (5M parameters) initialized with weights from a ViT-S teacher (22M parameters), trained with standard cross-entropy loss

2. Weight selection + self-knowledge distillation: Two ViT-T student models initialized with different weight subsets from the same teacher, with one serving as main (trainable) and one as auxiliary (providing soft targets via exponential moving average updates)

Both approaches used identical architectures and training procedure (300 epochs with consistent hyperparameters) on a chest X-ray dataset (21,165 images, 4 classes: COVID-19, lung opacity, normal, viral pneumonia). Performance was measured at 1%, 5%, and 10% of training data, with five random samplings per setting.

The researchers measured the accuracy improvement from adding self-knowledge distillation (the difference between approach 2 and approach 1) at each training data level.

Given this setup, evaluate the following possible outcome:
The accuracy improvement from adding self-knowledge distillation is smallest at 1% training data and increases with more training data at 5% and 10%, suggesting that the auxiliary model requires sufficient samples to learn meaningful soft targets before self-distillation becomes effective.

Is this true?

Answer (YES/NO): NO